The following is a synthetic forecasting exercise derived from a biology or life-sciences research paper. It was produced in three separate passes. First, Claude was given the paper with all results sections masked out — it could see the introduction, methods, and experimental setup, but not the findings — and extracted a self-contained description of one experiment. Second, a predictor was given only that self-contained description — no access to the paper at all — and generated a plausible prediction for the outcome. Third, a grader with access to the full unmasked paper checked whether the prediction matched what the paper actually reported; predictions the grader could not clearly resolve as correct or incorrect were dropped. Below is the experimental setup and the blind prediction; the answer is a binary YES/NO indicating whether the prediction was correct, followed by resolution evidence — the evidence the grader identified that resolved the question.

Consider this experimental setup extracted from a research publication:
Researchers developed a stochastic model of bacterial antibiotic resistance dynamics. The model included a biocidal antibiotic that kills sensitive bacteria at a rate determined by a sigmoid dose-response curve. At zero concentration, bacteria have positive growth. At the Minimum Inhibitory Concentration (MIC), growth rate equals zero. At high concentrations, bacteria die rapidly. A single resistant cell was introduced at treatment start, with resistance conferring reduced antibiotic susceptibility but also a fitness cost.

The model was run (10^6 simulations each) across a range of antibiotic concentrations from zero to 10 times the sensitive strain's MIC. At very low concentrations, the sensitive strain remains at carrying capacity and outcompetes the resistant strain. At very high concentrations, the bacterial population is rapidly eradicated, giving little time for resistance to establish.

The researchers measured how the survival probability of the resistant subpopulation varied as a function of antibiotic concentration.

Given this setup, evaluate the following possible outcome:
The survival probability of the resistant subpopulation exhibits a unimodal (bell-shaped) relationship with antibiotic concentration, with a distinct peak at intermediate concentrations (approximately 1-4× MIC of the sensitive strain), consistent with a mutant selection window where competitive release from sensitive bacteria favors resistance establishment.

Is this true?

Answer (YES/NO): YES